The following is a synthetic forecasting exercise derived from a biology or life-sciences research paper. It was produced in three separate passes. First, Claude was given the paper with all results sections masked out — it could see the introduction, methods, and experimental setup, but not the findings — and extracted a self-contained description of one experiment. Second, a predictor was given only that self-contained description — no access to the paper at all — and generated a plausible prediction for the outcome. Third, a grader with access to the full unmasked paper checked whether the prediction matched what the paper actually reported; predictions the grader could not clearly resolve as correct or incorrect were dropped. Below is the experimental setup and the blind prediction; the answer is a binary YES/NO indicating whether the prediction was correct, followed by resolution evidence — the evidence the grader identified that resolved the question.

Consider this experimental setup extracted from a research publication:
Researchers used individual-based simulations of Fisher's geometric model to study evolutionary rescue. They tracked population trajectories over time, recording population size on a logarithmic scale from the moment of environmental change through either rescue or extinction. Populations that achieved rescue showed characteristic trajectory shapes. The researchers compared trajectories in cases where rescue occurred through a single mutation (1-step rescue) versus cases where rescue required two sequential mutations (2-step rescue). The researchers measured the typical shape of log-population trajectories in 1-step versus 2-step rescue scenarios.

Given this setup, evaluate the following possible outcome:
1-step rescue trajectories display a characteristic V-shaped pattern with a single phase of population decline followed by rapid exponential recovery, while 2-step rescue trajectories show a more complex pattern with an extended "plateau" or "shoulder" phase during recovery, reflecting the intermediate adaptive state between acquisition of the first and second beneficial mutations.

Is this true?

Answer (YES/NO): NO